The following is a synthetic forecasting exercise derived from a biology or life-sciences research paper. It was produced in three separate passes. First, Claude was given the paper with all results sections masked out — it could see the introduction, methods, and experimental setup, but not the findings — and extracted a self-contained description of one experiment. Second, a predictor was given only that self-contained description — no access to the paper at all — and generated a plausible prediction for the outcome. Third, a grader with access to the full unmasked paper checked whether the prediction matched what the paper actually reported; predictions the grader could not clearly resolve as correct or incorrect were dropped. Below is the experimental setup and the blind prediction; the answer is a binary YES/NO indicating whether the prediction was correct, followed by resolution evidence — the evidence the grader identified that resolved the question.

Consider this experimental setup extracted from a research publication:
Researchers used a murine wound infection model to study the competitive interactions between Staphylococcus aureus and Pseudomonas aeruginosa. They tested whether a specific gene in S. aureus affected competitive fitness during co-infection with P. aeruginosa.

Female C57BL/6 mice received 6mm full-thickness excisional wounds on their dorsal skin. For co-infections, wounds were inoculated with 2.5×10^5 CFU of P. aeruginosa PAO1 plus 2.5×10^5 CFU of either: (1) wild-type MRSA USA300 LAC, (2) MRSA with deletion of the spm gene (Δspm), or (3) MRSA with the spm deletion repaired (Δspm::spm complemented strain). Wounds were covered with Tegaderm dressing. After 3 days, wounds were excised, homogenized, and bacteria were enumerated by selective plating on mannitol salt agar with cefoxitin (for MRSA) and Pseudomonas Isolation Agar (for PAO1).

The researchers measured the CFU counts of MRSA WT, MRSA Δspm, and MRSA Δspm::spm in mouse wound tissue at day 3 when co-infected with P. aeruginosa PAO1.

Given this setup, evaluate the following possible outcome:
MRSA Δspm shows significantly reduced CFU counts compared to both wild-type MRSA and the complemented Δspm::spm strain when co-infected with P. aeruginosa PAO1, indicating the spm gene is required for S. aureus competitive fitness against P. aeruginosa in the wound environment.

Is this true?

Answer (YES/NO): YES